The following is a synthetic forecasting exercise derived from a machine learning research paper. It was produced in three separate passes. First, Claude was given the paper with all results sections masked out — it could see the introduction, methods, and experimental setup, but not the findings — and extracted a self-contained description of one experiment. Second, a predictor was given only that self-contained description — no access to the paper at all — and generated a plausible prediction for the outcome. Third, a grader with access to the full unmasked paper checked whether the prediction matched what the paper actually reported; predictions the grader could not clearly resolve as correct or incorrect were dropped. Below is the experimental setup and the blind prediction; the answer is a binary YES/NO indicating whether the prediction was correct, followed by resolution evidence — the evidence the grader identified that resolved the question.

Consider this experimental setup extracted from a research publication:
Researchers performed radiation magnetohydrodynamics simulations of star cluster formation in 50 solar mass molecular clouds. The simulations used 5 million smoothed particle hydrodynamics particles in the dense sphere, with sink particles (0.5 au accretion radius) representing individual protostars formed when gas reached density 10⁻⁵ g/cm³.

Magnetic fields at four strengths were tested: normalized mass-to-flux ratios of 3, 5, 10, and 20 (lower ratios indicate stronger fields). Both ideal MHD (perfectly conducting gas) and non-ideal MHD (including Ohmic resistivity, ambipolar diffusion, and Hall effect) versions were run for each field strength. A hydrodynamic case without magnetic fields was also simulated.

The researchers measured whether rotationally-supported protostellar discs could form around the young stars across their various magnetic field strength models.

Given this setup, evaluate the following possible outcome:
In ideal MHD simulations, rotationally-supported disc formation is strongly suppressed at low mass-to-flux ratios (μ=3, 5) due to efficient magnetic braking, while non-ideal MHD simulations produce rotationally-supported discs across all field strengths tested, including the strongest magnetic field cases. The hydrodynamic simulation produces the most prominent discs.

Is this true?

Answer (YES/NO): NO